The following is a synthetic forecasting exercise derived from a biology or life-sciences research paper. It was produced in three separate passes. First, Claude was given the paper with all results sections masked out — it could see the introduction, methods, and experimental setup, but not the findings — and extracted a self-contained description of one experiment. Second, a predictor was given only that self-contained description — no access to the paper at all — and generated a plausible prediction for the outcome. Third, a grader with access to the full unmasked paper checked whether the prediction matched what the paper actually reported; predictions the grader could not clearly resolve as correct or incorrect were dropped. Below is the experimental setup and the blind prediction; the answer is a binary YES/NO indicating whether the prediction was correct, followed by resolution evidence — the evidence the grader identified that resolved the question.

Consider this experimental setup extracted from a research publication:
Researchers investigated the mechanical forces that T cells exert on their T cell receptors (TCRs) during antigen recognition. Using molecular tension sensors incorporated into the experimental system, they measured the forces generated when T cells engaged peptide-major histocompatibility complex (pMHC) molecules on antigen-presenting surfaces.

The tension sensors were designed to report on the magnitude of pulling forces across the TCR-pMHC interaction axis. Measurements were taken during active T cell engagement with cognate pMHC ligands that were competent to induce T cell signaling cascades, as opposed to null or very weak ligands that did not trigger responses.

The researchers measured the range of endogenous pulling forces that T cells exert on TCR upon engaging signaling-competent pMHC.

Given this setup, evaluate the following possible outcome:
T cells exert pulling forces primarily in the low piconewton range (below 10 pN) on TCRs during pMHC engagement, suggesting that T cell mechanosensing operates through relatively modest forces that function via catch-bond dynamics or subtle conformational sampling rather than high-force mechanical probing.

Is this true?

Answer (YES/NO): NO